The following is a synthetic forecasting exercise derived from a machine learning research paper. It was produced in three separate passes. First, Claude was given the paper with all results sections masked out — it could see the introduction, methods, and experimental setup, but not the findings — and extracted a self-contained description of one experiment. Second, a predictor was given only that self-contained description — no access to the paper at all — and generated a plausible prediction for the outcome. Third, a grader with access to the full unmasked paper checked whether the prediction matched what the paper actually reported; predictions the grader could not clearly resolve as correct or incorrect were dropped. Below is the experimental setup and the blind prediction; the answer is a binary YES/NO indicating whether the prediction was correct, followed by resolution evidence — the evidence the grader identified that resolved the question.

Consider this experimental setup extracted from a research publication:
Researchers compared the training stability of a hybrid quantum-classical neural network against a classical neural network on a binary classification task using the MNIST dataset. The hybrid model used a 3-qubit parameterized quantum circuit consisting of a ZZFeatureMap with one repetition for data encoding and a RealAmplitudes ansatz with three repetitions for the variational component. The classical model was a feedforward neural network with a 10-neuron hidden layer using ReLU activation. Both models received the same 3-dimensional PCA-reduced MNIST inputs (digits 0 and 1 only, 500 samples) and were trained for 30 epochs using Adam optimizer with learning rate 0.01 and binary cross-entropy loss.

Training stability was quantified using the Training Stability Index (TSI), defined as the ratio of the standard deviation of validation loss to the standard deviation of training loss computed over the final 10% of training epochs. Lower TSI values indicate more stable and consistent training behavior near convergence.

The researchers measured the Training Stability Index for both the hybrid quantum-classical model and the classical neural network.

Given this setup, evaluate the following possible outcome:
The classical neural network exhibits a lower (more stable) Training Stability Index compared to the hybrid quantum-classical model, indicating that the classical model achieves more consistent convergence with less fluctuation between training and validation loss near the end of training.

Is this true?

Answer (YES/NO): NO